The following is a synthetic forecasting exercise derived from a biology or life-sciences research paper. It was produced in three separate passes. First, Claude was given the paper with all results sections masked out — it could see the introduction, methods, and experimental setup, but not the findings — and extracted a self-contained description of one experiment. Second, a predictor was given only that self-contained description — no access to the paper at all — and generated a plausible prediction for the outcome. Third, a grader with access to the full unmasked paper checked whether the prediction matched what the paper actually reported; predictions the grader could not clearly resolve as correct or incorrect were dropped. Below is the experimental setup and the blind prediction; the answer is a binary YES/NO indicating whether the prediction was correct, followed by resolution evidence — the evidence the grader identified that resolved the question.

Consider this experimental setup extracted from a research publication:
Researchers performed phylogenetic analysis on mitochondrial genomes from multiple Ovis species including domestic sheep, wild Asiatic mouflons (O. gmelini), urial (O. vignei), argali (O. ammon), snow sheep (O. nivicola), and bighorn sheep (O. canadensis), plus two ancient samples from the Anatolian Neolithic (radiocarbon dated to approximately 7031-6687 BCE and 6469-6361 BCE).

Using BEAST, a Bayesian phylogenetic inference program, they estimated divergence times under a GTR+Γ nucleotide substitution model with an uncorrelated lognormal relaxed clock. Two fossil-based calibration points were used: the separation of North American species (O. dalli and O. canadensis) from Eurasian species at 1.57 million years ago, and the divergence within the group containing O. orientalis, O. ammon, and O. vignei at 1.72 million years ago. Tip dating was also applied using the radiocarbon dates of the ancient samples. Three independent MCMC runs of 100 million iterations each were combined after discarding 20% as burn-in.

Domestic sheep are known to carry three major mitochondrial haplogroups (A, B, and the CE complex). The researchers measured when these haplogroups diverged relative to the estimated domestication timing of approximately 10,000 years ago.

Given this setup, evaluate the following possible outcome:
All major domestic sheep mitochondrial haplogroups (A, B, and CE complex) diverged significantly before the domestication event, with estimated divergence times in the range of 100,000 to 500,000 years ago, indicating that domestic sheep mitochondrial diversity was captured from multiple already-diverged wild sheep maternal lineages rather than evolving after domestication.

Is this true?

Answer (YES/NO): NO